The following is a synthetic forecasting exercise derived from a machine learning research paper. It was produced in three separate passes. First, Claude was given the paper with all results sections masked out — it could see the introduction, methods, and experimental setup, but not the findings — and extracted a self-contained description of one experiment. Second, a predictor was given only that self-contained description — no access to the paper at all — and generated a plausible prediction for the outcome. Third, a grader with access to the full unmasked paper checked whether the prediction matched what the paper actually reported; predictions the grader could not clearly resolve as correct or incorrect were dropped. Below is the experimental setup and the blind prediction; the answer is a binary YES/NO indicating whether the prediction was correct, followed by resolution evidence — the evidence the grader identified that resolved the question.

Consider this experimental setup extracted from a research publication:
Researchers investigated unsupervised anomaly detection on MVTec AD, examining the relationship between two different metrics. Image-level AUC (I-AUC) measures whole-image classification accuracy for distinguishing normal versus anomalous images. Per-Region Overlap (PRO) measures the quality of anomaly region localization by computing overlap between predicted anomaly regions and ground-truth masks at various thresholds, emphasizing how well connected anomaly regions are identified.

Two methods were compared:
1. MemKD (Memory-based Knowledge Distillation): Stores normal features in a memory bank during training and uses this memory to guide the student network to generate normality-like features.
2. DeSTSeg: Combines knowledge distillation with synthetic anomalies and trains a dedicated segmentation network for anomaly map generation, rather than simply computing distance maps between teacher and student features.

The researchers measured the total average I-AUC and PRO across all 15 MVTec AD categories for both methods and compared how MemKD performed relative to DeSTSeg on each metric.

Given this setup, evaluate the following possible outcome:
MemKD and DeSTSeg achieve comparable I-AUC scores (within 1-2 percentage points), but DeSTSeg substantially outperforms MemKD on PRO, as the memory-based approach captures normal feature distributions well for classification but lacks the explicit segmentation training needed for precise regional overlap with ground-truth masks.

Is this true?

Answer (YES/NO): NO